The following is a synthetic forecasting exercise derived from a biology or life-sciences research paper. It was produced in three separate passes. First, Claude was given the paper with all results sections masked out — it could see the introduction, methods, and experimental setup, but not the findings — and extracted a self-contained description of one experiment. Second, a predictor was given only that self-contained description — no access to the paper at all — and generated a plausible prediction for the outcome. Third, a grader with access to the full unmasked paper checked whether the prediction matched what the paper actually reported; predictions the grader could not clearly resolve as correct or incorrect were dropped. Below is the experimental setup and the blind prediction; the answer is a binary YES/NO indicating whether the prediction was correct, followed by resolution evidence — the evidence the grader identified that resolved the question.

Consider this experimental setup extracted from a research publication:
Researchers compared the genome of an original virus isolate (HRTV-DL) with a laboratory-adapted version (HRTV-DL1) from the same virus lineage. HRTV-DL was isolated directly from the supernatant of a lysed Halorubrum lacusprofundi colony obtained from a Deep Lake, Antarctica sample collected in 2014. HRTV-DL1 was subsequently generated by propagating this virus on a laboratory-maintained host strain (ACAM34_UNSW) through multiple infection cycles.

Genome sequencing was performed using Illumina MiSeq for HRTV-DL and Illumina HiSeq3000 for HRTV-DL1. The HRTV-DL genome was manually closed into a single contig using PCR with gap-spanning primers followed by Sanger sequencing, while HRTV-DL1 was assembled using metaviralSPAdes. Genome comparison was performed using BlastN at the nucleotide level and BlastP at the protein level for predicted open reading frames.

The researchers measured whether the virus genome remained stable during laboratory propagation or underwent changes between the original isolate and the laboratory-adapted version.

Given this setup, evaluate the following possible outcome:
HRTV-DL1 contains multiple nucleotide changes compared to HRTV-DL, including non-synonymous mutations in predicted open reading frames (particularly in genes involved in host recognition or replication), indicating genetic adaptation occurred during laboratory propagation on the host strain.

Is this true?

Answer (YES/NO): NO